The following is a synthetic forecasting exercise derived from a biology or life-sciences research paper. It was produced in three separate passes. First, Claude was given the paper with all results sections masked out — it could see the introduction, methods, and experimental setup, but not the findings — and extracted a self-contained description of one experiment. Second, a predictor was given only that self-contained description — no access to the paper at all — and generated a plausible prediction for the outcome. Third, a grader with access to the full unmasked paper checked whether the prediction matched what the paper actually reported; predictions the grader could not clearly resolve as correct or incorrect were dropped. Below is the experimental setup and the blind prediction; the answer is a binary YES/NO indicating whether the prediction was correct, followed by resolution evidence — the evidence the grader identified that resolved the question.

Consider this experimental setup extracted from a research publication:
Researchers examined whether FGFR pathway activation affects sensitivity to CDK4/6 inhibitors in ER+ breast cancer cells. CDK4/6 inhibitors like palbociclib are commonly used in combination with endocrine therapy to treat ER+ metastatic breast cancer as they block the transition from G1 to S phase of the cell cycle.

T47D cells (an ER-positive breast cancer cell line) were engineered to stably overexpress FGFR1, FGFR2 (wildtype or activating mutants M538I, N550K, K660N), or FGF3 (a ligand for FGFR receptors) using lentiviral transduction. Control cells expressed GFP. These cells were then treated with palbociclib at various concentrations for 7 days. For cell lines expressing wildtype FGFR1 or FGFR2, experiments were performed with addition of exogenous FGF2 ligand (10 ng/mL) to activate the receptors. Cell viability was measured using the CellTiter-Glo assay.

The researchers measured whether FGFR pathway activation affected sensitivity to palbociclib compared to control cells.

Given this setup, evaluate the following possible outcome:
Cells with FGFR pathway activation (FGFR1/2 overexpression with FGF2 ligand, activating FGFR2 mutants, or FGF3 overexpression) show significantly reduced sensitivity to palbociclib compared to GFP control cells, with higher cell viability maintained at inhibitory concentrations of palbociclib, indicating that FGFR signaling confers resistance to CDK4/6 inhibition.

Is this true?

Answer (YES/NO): YES